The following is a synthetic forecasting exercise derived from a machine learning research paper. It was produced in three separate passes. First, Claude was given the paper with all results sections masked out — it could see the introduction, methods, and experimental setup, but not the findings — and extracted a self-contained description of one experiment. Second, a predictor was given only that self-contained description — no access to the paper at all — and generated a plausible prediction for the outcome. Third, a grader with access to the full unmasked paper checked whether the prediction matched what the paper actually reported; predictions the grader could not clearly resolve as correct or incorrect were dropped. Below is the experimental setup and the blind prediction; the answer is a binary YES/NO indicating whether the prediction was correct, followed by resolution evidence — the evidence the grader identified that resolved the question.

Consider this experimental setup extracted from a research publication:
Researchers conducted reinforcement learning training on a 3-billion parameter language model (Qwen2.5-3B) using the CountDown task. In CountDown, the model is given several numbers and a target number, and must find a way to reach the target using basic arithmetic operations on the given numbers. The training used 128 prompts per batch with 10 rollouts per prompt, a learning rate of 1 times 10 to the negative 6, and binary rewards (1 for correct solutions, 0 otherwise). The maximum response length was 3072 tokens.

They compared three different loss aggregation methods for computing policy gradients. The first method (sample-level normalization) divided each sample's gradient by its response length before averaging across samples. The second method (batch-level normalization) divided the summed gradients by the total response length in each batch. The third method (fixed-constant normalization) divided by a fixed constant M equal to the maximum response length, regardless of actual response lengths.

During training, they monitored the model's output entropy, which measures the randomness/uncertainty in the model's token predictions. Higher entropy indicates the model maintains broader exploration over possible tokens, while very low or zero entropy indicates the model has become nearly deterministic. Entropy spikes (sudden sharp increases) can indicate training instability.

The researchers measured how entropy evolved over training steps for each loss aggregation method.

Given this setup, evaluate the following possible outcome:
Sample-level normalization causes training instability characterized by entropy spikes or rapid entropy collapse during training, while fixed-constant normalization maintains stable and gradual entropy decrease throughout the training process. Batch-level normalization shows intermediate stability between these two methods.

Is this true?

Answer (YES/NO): NO